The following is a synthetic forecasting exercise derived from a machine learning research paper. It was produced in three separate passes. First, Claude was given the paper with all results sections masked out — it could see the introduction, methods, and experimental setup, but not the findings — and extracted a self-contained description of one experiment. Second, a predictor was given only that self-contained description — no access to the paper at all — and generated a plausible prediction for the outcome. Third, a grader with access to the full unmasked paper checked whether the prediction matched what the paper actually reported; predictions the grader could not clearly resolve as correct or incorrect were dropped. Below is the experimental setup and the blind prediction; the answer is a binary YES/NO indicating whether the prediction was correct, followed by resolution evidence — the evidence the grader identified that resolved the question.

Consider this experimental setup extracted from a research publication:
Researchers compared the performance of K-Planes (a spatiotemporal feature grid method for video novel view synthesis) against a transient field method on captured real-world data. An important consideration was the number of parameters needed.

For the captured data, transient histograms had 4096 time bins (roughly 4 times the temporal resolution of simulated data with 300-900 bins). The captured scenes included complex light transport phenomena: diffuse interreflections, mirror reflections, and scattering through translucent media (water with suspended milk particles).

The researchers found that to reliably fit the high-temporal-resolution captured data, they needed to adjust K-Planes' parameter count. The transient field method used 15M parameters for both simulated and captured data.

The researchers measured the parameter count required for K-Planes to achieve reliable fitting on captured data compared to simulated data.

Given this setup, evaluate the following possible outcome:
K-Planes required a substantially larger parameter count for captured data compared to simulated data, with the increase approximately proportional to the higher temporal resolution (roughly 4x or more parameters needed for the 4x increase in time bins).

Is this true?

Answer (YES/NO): NO